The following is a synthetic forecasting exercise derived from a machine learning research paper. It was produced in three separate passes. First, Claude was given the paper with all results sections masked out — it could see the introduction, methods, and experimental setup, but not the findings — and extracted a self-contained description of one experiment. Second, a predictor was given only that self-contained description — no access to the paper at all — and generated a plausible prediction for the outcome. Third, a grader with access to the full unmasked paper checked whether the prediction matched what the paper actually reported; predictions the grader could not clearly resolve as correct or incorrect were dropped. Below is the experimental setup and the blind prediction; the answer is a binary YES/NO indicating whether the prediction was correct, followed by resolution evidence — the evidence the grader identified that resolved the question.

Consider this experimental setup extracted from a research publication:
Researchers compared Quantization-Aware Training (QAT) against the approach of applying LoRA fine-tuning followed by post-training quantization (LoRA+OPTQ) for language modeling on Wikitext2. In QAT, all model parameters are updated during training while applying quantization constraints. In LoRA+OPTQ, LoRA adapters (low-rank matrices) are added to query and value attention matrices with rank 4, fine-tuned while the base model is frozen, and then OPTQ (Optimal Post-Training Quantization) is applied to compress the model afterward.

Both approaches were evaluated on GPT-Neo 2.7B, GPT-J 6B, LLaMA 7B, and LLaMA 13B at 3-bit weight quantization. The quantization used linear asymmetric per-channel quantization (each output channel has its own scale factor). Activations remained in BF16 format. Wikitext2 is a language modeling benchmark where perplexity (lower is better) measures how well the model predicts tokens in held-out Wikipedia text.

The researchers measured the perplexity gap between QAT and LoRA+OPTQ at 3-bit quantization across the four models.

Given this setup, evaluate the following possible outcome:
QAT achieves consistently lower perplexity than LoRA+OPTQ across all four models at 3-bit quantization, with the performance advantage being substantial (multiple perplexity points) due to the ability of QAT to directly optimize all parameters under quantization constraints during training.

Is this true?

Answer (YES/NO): YES